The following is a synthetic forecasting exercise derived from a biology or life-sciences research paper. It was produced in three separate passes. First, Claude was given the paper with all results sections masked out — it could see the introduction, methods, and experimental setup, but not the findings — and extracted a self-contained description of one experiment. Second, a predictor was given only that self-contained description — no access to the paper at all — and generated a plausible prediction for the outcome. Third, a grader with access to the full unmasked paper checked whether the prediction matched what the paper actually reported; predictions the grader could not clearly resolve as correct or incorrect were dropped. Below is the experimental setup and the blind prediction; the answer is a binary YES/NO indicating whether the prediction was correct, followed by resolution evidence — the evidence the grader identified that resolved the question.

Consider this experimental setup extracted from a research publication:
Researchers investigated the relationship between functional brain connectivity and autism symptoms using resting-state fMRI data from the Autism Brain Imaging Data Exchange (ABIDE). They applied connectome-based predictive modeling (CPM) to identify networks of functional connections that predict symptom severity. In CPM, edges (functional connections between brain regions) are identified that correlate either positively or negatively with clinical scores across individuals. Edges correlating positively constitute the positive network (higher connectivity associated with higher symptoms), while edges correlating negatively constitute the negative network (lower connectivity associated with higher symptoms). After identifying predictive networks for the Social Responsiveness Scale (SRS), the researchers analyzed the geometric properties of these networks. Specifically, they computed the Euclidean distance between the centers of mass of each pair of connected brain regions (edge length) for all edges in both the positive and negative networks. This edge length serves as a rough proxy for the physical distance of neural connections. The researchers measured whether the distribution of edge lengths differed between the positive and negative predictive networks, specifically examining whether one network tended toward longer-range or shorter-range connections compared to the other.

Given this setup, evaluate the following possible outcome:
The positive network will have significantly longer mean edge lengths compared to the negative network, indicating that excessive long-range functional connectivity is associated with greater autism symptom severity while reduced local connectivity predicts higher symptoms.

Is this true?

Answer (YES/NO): NO